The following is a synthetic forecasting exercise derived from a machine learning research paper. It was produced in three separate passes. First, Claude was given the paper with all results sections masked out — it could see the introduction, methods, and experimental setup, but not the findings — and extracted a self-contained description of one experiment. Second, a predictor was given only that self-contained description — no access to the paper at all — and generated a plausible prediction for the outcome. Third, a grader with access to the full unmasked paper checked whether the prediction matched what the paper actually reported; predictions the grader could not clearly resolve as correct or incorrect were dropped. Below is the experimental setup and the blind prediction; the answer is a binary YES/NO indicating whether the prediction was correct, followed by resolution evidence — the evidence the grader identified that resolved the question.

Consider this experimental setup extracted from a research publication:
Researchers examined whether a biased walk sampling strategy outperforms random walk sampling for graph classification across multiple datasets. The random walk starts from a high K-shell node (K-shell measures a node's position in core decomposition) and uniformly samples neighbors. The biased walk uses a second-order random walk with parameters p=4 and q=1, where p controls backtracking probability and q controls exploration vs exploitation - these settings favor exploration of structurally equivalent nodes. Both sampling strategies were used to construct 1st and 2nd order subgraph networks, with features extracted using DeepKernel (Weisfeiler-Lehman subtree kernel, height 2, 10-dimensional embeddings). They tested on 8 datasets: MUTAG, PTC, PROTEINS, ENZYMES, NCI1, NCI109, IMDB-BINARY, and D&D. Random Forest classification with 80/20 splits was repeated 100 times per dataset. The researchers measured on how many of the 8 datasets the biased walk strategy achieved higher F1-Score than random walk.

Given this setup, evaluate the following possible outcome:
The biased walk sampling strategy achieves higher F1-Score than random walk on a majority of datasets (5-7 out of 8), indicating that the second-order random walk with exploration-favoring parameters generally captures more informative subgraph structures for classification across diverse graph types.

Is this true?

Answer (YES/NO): YES